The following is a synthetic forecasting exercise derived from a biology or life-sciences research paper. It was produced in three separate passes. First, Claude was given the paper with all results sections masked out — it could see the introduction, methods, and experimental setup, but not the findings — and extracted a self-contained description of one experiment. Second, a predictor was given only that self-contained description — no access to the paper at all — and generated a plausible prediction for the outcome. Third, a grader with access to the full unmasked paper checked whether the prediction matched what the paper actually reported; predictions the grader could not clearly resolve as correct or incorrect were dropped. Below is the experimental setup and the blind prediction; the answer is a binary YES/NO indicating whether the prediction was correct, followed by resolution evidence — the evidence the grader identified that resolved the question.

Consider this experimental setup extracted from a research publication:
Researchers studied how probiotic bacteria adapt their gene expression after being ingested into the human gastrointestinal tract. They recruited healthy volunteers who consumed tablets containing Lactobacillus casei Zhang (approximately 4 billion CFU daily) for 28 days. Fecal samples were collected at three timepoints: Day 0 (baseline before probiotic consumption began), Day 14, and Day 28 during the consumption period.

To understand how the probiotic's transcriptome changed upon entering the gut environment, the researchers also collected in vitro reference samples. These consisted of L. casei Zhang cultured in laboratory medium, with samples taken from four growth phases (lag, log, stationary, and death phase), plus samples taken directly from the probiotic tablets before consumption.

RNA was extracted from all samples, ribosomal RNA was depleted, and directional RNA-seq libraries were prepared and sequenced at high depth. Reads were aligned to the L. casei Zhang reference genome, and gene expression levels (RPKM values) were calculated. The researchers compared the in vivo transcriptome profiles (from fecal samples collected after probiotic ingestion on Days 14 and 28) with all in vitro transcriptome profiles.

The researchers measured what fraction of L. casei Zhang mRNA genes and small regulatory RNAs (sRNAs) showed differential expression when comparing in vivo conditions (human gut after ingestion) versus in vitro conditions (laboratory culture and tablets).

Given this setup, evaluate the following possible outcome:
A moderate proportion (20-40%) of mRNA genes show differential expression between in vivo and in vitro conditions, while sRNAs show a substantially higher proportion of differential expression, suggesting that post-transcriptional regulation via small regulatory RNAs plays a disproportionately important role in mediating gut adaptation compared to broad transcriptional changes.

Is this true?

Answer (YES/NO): NO